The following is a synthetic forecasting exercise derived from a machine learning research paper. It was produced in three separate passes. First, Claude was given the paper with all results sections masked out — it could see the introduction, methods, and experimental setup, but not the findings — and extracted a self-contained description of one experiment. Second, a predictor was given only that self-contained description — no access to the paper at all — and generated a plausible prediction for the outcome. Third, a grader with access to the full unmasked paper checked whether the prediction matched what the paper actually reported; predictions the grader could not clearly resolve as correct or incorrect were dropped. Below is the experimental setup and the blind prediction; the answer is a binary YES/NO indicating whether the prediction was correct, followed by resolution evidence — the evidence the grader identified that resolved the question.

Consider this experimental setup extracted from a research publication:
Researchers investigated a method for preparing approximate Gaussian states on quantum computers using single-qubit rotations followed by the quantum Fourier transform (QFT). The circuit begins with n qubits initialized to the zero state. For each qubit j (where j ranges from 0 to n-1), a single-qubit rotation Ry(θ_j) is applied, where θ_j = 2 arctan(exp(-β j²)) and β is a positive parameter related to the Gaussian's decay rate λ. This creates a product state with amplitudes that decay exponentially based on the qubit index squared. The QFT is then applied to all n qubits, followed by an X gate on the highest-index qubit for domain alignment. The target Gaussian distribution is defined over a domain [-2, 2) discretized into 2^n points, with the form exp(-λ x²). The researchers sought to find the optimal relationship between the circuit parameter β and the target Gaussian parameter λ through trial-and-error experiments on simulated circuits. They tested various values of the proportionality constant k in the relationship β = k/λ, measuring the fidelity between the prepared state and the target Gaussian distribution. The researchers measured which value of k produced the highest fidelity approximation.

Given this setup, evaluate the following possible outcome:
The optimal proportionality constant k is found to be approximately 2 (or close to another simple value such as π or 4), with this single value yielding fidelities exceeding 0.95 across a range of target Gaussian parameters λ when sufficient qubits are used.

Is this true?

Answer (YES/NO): NO